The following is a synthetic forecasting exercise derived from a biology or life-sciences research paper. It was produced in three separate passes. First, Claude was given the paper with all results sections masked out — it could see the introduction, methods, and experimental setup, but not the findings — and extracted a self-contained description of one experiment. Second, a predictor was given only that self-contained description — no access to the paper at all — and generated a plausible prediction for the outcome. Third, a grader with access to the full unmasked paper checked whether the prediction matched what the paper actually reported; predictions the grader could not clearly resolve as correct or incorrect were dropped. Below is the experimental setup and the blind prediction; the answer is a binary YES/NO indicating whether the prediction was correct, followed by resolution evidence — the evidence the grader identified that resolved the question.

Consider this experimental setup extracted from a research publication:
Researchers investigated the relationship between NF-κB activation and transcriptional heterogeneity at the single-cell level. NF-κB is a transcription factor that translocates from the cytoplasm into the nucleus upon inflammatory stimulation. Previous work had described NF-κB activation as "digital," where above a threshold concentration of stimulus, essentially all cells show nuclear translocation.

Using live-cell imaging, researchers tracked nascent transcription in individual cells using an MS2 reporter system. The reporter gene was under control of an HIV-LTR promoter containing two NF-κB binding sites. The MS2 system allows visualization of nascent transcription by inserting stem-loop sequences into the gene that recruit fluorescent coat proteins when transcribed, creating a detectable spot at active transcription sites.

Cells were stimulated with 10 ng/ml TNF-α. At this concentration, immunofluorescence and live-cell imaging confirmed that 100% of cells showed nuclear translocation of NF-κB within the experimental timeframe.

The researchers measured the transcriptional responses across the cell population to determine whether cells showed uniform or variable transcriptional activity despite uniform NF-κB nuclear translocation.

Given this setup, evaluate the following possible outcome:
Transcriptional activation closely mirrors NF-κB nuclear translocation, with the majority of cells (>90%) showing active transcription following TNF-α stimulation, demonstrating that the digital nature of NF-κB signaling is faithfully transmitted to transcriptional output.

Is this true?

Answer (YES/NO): NO